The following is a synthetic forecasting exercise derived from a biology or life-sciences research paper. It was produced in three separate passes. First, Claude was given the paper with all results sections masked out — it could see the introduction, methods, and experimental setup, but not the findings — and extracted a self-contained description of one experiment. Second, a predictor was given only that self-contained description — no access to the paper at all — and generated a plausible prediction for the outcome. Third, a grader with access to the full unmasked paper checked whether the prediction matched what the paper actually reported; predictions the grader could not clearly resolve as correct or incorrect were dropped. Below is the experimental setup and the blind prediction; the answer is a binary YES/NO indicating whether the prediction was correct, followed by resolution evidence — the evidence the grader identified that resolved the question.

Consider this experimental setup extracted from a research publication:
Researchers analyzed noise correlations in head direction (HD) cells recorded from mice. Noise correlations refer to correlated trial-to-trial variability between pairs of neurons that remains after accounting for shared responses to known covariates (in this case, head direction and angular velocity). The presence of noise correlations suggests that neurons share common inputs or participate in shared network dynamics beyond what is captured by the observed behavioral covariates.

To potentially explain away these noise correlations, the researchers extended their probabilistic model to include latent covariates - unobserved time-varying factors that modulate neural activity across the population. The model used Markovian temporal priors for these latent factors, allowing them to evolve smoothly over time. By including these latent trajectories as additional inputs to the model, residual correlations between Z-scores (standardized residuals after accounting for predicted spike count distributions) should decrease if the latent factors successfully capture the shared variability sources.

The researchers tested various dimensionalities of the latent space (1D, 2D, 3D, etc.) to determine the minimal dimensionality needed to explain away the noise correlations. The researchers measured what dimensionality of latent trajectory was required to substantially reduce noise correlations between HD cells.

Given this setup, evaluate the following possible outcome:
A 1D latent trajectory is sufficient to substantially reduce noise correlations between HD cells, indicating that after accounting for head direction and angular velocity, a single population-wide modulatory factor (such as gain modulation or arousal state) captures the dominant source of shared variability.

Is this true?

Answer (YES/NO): NO